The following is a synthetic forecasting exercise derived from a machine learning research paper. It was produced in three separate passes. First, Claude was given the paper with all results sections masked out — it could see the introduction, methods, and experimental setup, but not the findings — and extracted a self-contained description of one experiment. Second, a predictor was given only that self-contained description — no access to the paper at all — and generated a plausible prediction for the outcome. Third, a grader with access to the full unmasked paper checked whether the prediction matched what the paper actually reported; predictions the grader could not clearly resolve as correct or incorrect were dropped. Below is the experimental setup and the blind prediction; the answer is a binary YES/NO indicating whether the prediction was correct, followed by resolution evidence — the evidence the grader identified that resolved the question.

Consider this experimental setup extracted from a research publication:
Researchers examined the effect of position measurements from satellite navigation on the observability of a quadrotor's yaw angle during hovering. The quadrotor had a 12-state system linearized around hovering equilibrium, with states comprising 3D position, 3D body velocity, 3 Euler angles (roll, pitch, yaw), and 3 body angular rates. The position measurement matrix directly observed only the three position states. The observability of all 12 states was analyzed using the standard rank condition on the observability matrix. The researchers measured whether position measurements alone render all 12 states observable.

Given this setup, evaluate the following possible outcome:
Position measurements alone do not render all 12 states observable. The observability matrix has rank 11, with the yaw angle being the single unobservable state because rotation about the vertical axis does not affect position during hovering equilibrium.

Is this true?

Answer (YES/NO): NO